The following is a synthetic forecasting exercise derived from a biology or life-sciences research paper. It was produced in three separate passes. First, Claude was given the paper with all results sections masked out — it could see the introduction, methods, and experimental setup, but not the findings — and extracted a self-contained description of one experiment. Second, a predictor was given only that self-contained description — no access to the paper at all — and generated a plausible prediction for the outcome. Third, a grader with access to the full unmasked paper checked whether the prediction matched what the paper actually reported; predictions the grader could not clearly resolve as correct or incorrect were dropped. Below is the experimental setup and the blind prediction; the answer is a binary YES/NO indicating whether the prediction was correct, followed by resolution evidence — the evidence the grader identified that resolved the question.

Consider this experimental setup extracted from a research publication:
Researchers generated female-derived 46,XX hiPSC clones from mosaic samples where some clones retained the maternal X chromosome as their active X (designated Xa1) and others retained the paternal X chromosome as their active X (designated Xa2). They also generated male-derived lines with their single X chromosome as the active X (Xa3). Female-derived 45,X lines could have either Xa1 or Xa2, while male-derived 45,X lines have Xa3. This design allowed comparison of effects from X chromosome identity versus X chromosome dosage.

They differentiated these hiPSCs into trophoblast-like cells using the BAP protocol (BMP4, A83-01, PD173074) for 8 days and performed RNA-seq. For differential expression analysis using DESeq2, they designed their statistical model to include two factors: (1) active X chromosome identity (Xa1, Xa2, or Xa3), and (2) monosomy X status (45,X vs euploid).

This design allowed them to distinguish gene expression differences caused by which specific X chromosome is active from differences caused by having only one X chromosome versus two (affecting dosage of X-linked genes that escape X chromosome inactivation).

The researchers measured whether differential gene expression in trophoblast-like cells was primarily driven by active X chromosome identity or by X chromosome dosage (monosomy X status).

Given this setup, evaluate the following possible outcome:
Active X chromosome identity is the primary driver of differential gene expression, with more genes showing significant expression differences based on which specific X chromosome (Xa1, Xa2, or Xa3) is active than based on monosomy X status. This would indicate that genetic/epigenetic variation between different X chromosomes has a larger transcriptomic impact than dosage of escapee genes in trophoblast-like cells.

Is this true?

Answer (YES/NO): NO